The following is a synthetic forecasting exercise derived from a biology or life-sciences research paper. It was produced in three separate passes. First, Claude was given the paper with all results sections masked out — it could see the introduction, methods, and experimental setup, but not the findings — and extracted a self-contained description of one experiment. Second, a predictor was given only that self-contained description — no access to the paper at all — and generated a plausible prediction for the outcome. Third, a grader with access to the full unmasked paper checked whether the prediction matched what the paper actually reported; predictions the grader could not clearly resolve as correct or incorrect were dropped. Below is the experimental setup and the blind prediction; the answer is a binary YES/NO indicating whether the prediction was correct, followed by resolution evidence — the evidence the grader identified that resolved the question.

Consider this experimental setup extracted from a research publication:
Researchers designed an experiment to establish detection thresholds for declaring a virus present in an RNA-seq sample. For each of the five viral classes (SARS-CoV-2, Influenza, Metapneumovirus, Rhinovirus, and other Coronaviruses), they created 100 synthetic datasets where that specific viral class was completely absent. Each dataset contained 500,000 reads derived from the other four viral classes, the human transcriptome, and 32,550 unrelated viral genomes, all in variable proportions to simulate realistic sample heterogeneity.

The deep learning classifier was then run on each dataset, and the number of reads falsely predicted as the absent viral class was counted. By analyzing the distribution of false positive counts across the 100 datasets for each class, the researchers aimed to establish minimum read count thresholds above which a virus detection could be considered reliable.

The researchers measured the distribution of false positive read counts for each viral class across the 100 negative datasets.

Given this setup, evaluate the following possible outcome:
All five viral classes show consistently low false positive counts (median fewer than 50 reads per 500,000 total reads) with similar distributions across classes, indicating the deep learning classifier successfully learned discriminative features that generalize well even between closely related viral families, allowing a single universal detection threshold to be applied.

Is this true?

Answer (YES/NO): NO